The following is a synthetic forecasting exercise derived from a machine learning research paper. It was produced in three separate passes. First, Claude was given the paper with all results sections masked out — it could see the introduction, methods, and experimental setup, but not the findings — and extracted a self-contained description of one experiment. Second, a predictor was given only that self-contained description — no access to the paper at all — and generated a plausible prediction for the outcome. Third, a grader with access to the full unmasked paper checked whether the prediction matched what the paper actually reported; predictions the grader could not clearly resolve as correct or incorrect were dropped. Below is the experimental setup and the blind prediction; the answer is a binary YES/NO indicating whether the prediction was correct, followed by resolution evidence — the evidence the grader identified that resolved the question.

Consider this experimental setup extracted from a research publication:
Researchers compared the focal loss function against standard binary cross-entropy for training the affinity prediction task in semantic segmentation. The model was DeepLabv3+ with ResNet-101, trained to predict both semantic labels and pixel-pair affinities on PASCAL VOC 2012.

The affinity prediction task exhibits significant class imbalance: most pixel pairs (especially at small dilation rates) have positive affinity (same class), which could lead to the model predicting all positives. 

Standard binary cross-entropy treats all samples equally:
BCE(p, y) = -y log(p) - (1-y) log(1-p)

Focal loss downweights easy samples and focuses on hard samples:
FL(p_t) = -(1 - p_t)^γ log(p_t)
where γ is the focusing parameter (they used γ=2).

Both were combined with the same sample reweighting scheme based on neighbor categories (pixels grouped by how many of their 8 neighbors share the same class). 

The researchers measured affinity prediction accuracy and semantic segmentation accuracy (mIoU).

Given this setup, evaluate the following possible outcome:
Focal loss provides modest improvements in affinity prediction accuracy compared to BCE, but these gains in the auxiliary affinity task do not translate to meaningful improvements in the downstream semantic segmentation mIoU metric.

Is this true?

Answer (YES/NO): NO